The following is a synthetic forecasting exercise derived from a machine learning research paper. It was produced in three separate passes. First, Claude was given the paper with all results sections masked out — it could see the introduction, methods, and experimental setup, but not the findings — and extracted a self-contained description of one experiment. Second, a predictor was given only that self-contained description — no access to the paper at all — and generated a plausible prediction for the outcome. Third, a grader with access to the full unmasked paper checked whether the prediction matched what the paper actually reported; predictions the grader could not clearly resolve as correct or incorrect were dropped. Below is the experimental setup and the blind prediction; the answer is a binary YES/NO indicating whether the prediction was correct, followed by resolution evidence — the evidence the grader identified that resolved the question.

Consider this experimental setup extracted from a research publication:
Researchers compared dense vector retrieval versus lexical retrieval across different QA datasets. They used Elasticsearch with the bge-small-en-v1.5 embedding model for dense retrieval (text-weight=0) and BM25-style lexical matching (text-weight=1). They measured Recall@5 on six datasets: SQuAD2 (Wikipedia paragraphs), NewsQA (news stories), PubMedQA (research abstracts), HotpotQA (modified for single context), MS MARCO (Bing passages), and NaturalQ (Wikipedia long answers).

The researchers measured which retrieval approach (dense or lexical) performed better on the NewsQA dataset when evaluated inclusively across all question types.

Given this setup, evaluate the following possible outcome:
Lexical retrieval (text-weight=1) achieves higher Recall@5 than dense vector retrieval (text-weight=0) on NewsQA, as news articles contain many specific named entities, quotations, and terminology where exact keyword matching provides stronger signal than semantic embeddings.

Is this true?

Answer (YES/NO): YES